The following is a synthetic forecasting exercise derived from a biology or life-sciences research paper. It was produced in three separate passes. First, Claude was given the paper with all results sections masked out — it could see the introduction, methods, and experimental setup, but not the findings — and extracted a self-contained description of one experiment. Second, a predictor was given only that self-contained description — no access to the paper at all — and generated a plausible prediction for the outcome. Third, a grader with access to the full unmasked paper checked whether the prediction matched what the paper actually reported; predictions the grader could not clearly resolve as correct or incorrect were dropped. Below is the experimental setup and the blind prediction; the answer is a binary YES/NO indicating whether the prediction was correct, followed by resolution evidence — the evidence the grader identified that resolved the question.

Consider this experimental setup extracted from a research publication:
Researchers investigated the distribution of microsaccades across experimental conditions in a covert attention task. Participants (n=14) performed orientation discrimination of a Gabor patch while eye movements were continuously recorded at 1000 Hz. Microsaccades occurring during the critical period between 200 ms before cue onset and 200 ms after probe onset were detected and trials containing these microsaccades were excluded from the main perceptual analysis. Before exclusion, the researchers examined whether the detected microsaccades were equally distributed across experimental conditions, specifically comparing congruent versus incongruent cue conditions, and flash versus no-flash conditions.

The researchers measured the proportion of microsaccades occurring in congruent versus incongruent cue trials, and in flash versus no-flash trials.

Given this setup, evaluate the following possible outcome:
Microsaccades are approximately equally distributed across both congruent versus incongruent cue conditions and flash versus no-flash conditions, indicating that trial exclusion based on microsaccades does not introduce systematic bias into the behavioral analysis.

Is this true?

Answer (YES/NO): YES